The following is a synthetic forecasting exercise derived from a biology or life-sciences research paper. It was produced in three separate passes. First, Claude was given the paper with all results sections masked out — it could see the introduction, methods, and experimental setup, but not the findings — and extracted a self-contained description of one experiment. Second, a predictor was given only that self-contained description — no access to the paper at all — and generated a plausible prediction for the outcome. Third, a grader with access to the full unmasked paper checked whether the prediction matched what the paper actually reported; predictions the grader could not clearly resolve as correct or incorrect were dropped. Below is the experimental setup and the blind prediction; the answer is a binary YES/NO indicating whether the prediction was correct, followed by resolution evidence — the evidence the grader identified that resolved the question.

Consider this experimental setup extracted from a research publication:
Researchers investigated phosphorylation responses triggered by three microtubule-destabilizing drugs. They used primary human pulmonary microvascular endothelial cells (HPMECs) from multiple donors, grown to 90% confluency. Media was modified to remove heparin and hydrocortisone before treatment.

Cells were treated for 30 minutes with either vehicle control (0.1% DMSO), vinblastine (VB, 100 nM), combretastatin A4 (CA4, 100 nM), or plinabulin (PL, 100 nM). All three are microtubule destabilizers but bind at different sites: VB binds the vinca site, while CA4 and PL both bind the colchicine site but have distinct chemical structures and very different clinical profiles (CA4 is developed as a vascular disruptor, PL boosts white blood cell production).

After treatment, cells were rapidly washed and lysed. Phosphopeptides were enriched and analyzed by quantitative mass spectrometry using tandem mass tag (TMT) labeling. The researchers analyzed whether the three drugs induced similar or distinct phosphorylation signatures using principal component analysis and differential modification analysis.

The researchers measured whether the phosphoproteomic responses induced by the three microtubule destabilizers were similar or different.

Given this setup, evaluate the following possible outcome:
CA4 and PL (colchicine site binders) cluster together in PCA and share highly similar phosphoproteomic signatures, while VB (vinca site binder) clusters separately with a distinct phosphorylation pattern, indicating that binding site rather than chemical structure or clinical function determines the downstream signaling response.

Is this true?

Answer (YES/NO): NO